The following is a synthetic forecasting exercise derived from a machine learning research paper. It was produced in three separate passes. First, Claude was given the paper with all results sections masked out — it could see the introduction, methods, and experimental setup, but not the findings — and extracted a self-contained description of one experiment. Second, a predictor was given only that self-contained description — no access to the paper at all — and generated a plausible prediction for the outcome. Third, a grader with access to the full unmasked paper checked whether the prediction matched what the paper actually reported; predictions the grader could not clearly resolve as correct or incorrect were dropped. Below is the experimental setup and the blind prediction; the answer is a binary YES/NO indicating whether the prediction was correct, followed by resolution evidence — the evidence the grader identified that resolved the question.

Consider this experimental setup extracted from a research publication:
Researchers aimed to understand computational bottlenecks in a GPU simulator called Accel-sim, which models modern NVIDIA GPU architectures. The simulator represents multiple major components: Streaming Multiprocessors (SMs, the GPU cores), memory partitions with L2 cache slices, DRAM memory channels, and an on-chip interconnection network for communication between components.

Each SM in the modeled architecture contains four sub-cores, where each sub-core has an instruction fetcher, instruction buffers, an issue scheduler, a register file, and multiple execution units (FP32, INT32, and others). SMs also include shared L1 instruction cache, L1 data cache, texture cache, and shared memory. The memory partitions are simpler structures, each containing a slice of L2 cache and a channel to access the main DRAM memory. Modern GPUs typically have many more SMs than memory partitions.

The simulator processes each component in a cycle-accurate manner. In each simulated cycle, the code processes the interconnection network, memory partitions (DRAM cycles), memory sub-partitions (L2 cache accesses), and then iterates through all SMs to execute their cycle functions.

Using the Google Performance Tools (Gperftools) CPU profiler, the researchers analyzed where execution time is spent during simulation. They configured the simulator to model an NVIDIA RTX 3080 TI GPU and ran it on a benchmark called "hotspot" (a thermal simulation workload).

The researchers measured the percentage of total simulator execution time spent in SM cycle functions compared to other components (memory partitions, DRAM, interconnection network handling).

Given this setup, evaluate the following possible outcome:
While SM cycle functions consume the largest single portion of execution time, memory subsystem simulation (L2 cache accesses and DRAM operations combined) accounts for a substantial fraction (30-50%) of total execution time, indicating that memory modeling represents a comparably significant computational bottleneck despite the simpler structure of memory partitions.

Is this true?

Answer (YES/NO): NO